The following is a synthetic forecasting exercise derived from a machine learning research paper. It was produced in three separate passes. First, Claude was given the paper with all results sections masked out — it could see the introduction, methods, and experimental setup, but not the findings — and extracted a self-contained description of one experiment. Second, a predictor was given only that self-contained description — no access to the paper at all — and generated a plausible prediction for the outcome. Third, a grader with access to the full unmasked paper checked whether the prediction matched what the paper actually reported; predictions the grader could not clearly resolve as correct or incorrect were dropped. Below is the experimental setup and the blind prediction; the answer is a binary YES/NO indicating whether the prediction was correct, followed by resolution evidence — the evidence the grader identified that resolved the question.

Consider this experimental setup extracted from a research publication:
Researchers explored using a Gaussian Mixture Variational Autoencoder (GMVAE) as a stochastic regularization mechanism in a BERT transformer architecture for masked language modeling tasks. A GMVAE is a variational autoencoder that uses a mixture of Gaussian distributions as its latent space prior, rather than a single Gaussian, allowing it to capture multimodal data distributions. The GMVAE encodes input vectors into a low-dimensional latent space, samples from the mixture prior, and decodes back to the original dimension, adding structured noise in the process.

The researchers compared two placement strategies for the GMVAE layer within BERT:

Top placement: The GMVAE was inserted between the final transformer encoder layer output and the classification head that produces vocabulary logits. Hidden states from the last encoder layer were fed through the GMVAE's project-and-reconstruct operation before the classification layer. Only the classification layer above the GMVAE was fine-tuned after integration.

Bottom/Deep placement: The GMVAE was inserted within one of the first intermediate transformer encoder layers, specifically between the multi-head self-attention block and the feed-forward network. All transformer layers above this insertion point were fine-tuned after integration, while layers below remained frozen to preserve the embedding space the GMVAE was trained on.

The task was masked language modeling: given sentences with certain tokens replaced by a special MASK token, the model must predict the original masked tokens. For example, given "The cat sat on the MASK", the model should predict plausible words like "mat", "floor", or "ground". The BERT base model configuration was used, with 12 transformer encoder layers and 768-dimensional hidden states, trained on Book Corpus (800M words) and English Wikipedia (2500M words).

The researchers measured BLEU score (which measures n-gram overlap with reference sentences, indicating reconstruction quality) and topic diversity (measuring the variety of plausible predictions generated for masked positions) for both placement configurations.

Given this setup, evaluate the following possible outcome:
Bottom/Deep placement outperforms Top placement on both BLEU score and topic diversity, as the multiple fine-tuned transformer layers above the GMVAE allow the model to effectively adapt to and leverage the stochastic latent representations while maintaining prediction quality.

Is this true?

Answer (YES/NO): NO